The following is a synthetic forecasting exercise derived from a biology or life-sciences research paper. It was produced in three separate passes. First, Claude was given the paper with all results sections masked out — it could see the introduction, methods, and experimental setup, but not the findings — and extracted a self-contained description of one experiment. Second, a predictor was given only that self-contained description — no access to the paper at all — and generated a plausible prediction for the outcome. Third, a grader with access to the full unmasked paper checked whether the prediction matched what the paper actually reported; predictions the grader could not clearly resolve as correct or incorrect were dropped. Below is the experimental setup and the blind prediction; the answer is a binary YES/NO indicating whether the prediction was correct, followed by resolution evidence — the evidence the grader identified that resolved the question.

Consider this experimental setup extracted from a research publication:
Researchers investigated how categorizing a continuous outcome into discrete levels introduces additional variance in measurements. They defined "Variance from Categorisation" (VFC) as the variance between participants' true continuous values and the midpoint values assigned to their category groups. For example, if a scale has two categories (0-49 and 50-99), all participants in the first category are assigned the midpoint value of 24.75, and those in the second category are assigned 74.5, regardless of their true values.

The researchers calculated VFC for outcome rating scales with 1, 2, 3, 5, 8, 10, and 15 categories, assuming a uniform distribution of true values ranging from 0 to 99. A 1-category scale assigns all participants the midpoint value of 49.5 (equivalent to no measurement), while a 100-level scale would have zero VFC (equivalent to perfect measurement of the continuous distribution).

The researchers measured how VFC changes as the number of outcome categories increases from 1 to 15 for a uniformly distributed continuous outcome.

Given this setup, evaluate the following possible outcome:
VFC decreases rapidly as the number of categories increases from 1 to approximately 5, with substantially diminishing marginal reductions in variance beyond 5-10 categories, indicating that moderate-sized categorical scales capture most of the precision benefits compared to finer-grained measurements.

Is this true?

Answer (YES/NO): YES